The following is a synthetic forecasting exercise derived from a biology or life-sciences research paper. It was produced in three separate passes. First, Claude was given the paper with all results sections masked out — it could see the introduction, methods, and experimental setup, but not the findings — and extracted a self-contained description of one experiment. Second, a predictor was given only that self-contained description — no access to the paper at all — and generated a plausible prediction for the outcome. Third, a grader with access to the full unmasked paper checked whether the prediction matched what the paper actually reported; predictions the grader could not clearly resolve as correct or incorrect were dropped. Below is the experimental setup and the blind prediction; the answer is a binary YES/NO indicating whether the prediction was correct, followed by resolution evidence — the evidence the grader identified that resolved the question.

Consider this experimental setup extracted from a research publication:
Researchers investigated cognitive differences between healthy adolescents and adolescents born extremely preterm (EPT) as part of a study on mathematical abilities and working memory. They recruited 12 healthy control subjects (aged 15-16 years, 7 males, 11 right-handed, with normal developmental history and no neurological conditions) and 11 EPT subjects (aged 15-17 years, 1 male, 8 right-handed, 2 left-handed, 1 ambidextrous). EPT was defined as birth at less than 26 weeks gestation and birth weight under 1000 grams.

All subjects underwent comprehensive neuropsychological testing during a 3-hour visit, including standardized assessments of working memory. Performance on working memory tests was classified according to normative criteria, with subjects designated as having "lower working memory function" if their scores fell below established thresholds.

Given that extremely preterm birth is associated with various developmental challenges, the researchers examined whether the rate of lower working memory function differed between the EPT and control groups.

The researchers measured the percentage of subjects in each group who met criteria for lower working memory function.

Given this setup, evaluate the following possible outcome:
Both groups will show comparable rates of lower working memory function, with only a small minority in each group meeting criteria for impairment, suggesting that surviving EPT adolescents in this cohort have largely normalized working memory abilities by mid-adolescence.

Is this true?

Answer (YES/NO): NO